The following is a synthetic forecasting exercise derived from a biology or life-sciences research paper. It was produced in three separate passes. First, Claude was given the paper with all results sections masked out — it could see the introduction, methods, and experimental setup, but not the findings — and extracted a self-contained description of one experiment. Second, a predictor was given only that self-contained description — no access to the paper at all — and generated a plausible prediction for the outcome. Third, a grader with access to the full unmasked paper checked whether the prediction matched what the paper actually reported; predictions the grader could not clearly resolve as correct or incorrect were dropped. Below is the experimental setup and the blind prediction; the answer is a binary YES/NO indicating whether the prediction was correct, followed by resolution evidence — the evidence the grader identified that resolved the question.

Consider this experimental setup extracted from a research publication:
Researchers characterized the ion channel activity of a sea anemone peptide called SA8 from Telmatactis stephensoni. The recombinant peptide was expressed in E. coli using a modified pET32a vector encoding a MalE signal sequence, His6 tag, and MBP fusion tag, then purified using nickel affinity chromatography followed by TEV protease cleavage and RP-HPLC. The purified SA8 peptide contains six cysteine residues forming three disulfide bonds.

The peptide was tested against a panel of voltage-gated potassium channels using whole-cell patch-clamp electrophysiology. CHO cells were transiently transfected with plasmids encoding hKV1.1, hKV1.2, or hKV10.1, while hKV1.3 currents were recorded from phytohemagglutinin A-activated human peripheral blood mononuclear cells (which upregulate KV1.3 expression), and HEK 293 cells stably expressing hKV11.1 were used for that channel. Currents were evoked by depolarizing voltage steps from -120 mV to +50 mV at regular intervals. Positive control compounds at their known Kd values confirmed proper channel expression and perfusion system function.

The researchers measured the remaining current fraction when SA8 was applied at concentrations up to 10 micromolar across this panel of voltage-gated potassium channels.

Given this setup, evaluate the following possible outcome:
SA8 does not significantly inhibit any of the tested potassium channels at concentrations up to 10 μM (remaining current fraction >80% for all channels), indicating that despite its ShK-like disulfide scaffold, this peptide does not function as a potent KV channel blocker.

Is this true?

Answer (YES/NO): NO